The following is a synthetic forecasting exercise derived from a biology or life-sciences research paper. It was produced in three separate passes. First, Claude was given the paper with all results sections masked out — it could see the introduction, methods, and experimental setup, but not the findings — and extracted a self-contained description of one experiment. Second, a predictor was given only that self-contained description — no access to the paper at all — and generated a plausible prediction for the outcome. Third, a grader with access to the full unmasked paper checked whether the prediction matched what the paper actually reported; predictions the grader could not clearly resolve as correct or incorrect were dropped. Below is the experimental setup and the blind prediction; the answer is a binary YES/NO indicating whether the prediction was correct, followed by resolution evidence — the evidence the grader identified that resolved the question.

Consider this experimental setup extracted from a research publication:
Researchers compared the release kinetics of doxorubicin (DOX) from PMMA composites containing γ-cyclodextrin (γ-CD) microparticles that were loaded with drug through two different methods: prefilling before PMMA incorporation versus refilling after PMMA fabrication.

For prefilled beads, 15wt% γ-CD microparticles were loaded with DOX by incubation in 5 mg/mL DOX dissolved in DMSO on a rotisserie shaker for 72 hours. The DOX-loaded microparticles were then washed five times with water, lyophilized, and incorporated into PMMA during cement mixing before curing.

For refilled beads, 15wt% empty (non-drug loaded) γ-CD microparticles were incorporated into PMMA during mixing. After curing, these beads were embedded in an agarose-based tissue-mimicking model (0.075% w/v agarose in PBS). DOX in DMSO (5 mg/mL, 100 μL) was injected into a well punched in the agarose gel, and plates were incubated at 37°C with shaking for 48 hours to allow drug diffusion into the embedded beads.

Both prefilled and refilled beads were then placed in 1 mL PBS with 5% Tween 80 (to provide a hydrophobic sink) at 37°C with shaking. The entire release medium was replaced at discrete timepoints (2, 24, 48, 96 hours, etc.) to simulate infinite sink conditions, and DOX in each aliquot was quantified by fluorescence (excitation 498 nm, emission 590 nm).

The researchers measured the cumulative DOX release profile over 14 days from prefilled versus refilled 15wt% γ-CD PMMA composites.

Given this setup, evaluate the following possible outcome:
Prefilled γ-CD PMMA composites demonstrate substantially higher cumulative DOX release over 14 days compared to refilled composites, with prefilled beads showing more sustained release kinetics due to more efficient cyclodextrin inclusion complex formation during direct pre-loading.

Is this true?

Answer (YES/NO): NO